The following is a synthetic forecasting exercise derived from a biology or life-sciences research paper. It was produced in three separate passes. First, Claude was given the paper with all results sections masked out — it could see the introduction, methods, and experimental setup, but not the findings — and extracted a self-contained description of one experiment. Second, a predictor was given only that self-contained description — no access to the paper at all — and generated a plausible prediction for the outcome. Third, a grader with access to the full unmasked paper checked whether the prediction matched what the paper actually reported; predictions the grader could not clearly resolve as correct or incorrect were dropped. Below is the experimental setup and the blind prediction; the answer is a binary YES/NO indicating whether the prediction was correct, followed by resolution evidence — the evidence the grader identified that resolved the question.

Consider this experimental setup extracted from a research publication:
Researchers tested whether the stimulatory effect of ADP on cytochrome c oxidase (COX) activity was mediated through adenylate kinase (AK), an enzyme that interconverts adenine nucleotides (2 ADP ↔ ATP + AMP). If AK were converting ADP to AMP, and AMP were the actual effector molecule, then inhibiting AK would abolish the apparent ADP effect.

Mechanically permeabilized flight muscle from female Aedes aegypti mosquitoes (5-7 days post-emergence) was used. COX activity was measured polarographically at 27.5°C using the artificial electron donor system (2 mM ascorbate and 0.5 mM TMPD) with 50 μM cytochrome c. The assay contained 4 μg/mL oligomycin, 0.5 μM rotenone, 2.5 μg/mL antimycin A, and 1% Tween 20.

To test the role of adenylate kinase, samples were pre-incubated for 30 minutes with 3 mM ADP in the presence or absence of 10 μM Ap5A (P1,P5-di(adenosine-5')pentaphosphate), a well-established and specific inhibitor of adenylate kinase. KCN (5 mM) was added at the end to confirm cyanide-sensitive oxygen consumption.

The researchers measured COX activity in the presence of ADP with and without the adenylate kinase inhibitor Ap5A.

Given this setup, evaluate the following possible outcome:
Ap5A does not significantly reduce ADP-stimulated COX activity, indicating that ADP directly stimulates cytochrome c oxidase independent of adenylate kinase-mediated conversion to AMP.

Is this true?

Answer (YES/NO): YES